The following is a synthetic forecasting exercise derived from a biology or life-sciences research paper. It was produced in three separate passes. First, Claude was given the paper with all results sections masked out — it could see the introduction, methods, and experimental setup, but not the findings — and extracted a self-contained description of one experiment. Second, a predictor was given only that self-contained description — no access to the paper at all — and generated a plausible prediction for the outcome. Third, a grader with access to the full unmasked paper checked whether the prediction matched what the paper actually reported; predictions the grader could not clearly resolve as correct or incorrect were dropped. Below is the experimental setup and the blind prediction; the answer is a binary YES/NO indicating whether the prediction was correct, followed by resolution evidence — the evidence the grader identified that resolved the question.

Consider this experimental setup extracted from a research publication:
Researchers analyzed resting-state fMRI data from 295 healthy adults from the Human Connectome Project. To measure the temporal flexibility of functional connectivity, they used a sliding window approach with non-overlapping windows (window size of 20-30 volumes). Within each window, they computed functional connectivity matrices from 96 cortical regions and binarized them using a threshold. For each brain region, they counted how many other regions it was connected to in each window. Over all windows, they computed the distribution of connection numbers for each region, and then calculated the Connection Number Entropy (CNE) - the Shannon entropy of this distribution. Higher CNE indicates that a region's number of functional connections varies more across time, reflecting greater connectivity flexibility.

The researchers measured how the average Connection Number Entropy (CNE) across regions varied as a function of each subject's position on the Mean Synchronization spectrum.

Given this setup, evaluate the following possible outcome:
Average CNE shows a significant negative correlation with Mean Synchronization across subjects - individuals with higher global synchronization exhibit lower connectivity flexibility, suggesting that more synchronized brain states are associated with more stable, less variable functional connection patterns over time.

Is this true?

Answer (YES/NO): NO